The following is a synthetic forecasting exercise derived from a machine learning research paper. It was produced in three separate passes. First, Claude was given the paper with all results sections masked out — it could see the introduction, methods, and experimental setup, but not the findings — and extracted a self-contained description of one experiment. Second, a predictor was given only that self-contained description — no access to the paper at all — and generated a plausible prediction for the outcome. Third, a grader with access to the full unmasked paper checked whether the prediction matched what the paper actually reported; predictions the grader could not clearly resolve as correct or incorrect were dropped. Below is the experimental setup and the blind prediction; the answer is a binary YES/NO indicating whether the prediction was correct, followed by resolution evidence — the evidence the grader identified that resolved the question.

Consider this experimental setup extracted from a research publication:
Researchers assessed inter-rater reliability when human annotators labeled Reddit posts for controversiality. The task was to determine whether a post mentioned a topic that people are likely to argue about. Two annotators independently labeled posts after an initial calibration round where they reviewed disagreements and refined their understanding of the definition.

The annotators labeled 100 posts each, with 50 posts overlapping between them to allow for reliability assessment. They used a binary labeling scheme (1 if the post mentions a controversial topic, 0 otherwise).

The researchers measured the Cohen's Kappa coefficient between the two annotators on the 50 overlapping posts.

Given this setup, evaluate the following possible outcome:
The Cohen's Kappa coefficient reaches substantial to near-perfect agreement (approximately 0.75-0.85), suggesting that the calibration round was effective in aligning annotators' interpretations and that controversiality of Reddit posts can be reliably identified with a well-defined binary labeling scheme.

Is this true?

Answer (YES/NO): YES